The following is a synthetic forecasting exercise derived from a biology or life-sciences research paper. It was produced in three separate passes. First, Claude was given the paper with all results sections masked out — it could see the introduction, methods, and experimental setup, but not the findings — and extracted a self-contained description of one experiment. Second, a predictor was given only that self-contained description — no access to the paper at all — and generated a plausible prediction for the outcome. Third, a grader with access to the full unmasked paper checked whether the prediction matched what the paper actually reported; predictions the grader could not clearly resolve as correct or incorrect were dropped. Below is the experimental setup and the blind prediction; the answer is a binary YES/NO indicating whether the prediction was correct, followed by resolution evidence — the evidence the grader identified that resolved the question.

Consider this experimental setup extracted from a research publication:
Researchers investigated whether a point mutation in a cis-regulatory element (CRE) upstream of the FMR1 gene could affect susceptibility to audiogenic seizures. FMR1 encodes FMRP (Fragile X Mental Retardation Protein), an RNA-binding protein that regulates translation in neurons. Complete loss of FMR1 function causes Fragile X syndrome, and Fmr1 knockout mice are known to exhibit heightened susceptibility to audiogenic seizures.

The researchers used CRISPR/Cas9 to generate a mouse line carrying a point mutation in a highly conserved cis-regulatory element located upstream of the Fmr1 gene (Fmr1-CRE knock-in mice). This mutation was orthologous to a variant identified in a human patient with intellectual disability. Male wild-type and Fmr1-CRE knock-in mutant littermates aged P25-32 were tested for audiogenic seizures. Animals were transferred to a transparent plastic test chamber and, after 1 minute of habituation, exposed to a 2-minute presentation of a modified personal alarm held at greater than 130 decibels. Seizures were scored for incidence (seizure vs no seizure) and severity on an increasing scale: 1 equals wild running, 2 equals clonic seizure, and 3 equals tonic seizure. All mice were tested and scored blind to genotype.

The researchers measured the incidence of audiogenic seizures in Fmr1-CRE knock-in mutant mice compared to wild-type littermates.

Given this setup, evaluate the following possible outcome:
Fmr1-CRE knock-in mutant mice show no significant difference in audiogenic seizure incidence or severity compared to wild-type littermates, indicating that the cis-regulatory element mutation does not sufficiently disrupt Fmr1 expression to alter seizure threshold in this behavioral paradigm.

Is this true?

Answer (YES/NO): YES